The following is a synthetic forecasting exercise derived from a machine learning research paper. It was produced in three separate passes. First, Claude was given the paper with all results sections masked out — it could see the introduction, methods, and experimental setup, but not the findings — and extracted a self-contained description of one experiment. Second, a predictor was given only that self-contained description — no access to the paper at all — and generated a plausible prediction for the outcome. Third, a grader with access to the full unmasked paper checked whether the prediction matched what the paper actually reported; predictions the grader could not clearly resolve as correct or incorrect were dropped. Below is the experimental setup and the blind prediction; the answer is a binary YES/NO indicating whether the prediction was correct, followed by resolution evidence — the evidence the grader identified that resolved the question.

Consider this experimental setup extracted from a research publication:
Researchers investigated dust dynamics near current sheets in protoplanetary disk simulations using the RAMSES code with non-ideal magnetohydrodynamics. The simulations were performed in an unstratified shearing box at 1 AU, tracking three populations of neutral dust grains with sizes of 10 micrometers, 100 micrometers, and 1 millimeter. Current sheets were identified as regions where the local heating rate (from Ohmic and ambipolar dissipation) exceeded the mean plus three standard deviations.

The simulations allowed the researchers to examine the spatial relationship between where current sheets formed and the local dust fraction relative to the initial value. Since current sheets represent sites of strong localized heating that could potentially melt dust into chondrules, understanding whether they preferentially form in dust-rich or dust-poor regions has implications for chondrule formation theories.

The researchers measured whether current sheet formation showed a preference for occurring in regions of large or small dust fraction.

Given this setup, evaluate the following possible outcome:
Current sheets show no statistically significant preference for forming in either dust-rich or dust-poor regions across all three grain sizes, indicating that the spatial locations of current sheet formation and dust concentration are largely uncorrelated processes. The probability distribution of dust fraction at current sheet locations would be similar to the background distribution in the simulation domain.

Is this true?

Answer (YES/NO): YES